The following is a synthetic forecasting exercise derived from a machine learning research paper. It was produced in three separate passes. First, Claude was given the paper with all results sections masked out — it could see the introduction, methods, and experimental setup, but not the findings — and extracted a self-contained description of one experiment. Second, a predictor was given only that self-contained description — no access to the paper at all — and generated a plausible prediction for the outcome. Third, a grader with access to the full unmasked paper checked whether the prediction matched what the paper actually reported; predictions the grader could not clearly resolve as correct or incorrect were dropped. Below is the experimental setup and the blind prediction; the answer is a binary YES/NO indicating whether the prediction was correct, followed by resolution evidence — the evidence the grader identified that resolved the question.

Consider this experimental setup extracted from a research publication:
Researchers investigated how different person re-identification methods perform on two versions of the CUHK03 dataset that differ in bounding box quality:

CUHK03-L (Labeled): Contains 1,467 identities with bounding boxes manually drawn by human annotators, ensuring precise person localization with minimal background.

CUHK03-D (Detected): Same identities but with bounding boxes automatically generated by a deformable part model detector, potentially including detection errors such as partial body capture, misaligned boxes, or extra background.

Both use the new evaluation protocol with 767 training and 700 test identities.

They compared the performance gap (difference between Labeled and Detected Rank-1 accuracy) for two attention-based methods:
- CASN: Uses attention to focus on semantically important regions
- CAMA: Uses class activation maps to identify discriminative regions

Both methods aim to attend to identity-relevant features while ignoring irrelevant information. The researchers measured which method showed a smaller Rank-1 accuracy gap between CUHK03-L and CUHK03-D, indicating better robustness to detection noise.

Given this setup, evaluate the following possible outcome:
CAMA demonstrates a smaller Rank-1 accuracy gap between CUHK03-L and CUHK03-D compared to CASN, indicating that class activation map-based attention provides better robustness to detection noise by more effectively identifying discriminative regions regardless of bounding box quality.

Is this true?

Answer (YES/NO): NO